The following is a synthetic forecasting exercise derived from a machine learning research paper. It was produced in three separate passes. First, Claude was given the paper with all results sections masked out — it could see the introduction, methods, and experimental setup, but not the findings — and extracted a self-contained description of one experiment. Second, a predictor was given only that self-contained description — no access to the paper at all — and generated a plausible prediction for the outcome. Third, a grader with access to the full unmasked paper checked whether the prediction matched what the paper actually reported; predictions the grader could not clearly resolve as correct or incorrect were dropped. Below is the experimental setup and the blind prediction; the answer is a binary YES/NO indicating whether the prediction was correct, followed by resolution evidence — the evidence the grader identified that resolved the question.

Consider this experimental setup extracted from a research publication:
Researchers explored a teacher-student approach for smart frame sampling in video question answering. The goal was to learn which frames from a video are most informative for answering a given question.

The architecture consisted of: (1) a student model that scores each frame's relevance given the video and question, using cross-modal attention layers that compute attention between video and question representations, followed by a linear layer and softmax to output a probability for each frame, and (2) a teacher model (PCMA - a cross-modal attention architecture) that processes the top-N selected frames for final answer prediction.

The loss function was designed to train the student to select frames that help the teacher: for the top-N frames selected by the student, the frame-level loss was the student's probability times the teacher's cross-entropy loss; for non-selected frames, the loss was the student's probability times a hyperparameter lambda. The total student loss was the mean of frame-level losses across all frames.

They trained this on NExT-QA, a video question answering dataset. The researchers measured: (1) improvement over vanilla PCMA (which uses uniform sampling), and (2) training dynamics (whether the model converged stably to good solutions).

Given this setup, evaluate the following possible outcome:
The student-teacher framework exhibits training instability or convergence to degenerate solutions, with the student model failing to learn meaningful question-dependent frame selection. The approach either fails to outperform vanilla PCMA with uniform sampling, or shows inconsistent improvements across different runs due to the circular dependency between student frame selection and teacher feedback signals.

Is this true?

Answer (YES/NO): NO